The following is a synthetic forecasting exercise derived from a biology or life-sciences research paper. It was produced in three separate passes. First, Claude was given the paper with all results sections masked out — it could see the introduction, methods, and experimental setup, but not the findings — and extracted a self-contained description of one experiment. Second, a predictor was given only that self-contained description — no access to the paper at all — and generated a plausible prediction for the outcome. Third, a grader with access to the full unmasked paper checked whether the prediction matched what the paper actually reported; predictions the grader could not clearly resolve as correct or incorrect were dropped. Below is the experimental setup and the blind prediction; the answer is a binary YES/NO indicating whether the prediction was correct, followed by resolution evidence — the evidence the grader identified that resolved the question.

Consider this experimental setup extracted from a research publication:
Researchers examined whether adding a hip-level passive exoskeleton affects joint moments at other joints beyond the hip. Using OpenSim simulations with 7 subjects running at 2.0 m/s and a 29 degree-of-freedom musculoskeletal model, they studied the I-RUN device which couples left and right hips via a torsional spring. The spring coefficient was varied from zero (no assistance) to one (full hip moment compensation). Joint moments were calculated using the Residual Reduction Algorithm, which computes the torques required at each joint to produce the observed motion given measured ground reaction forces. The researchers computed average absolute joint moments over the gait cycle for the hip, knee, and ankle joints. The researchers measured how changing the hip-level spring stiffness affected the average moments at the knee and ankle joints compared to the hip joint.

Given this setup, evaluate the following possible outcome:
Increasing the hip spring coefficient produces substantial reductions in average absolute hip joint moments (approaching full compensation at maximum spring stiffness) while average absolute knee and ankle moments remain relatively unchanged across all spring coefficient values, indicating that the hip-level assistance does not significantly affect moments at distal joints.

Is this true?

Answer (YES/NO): NO